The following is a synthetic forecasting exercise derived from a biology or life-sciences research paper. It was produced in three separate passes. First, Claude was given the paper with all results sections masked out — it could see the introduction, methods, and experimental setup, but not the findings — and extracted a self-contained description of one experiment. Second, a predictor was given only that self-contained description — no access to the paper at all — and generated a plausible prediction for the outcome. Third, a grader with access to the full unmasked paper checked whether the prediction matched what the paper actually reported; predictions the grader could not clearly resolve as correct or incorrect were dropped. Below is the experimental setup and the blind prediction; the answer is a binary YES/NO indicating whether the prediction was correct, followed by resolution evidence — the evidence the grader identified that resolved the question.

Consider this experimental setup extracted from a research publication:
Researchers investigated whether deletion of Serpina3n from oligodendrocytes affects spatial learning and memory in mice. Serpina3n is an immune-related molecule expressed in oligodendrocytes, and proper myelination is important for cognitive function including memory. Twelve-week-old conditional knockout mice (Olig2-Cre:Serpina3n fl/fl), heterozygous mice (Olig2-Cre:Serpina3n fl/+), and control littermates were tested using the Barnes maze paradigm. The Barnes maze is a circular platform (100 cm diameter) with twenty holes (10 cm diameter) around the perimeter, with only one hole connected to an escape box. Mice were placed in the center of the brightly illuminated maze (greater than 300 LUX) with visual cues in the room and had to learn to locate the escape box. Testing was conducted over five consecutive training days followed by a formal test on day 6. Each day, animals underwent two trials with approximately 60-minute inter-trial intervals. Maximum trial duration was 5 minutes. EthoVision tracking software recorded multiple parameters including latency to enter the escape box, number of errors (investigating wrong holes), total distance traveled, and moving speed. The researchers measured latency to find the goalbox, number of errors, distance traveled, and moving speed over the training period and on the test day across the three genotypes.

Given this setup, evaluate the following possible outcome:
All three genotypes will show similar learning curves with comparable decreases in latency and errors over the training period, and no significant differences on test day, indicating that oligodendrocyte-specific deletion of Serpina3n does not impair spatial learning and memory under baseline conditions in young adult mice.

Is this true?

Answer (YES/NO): YES